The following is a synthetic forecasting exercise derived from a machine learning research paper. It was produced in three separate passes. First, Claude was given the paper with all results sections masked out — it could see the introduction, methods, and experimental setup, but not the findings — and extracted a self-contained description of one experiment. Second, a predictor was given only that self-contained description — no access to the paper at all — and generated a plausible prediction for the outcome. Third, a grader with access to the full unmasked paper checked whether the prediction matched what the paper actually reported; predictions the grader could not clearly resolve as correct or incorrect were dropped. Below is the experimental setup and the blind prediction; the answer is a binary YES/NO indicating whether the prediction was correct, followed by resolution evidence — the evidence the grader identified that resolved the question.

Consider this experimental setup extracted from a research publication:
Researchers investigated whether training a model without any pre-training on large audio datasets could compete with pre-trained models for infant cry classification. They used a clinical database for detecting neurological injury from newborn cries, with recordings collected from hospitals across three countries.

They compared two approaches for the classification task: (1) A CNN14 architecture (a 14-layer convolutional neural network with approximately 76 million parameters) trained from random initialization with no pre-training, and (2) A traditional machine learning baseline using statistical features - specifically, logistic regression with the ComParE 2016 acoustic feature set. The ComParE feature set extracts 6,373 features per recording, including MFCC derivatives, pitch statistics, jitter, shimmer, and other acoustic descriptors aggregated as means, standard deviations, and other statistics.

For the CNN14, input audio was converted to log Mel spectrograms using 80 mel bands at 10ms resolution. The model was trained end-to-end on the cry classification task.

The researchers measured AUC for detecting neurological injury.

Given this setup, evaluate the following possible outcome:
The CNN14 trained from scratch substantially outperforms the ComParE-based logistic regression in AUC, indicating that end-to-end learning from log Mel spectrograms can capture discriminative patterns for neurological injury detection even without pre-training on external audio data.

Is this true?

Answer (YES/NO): NO